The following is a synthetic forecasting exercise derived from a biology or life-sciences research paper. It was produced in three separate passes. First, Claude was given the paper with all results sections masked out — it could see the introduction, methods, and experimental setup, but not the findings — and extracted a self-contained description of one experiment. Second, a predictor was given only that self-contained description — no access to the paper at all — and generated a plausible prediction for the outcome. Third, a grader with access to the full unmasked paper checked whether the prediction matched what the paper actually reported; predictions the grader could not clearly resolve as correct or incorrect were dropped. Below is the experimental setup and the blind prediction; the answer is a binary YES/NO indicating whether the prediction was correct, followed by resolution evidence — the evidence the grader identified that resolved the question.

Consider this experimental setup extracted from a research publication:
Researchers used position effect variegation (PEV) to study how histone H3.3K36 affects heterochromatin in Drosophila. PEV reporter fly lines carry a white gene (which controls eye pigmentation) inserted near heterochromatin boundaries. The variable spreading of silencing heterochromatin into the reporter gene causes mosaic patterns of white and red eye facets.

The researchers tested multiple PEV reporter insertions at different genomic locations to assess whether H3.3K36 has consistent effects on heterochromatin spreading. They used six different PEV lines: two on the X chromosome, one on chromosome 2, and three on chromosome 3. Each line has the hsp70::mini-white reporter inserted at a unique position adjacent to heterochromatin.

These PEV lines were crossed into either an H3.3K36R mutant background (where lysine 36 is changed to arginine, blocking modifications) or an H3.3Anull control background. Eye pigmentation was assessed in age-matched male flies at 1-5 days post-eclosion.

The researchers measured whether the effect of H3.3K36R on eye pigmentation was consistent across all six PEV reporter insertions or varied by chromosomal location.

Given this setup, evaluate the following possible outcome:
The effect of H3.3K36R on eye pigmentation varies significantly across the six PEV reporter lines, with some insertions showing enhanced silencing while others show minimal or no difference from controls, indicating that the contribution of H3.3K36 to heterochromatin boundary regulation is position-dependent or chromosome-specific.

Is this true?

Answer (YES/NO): NO